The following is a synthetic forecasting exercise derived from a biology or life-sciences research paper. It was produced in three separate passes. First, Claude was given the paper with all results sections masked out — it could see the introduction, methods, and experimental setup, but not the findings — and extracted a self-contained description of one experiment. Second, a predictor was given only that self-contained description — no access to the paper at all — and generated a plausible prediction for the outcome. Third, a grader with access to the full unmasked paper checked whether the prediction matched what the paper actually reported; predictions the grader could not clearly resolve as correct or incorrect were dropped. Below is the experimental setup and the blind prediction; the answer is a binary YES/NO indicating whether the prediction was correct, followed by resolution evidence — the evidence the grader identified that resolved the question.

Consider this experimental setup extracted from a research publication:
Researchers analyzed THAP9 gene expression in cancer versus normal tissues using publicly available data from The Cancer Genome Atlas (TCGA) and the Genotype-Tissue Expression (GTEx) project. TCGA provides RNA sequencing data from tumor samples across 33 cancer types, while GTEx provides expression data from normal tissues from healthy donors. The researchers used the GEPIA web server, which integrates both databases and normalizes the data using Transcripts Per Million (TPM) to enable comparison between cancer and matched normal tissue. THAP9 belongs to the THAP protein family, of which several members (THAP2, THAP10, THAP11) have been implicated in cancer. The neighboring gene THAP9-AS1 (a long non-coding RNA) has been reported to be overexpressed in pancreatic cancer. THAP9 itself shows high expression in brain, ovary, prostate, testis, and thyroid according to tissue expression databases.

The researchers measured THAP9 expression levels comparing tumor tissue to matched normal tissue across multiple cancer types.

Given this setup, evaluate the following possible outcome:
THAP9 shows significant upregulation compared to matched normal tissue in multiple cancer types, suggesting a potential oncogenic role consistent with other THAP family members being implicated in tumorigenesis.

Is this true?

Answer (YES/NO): NO